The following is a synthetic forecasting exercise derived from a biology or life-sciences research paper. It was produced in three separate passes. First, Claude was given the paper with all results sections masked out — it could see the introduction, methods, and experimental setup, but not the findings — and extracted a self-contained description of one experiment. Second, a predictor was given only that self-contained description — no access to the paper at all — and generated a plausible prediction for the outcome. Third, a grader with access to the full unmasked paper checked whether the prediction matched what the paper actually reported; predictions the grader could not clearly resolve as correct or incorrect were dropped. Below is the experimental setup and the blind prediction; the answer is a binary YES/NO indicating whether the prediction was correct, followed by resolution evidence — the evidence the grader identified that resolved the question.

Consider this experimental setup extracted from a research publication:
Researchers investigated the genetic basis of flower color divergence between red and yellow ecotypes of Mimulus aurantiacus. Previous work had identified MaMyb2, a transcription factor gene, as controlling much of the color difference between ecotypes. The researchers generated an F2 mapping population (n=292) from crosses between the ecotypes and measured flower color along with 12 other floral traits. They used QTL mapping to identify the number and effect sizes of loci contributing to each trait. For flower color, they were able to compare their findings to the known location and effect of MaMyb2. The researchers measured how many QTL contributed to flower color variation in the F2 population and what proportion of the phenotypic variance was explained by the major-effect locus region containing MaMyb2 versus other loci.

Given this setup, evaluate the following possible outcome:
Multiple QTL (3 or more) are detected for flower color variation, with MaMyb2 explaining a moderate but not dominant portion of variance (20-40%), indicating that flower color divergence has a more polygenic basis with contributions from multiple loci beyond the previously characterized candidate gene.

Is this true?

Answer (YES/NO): NO